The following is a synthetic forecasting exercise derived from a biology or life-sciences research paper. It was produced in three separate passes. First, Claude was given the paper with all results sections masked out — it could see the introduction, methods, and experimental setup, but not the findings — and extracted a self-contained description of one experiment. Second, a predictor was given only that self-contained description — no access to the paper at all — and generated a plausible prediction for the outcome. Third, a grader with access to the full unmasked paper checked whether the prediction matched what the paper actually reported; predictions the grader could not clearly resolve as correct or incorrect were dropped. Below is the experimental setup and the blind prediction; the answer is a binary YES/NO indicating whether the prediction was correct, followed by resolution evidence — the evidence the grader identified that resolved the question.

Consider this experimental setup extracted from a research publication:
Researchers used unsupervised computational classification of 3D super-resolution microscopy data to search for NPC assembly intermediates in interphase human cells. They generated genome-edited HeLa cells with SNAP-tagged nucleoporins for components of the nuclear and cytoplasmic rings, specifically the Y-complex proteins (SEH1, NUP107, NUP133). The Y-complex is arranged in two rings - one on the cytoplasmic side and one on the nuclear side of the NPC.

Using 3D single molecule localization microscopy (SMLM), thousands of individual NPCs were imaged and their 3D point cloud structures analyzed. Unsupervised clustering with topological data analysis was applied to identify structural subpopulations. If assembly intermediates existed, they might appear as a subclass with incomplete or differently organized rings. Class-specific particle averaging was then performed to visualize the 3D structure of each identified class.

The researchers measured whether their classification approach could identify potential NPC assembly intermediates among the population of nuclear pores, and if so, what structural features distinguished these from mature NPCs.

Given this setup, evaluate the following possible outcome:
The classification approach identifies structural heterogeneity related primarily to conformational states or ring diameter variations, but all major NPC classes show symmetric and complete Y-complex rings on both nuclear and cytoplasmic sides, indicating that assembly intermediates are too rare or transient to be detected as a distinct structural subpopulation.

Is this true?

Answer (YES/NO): NO